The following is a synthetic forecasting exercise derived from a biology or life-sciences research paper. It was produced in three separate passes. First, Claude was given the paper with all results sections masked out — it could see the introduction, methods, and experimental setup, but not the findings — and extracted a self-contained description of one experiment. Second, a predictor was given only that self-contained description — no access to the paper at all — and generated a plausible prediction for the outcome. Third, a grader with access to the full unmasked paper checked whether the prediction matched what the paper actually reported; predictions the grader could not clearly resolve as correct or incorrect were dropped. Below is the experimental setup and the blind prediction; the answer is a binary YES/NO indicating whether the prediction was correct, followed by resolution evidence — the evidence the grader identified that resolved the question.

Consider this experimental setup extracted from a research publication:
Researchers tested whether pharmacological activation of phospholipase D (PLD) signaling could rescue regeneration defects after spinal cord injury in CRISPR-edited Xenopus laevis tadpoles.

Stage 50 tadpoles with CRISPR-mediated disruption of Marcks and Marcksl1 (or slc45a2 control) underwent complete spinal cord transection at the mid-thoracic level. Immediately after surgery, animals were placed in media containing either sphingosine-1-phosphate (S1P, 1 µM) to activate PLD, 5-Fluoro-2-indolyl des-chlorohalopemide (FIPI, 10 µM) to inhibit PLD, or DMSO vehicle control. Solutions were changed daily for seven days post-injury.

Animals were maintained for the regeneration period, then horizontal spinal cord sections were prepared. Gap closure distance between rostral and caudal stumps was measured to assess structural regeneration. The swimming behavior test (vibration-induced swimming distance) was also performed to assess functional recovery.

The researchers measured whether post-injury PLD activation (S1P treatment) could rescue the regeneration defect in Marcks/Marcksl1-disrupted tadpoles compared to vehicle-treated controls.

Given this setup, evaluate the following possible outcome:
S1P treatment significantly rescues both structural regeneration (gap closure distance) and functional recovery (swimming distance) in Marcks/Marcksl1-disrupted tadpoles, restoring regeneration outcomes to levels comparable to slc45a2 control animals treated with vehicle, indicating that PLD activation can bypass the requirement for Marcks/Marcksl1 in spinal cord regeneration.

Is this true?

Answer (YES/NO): NO